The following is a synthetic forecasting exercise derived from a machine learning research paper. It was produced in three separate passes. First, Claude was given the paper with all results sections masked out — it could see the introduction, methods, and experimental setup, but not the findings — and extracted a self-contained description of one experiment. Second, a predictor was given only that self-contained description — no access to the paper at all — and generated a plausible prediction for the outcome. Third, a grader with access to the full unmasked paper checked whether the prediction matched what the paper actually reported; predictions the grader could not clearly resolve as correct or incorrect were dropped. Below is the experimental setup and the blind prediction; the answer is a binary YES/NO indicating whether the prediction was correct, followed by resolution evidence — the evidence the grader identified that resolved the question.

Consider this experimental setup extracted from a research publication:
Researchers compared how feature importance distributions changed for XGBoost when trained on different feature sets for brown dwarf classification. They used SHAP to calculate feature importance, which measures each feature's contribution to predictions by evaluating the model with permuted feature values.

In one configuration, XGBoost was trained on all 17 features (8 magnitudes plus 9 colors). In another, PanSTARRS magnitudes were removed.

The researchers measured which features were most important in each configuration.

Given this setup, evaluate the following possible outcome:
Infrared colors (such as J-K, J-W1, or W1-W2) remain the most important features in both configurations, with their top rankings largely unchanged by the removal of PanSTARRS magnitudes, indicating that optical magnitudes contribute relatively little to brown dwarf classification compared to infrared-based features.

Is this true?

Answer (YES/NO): NO